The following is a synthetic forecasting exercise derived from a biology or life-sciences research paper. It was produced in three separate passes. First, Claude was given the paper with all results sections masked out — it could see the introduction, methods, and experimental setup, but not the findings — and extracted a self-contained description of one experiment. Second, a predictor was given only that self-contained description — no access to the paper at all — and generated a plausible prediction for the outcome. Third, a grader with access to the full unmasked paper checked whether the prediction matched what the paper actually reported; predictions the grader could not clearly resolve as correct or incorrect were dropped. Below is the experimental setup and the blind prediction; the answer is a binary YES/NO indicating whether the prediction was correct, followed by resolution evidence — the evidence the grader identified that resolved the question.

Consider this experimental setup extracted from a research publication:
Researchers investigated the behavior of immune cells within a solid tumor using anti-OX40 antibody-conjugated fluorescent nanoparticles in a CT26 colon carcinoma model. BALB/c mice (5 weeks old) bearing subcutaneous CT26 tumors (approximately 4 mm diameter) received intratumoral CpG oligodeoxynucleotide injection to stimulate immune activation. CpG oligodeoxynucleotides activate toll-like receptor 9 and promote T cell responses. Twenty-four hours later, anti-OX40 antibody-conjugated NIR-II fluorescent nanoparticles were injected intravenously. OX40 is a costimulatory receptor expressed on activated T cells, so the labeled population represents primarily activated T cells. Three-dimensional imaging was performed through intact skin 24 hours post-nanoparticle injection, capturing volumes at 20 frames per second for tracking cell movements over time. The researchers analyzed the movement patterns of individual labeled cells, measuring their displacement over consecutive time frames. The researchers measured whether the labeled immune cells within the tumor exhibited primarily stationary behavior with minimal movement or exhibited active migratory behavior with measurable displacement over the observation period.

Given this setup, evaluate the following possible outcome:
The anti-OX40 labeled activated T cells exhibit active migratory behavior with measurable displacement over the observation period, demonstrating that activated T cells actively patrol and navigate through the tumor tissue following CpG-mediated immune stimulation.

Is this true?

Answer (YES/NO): YES